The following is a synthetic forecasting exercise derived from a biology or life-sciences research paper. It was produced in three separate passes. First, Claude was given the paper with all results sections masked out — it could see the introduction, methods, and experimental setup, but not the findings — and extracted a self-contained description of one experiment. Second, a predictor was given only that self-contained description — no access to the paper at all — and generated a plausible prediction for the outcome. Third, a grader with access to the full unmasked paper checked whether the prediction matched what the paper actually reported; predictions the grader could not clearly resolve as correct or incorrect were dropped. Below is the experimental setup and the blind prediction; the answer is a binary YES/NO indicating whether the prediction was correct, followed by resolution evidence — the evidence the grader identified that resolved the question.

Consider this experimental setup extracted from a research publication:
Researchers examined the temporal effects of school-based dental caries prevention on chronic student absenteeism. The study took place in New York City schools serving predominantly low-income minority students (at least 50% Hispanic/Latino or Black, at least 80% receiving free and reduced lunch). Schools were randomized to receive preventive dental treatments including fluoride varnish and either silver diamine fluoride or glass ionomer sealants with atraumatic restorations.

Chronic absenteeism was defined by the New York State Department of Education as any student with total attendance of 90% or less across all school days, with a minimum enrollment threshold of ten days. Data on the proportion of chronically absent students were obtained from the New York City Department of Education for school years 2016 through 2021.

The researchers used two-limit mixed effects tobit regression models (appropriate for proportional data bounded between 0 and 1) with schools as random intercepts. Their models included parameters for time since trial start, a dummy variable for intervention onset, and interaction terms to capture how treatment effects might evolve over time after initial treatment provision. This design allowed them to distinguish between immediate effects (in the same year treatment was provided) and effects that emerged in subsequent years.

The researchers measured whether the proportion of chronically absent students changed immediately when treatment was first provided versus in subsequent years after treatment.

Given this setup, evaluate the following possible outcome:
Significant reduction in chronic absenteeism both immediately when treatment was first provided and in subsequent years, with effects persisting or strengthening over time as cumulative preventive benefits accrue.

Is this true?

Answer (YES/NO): NO